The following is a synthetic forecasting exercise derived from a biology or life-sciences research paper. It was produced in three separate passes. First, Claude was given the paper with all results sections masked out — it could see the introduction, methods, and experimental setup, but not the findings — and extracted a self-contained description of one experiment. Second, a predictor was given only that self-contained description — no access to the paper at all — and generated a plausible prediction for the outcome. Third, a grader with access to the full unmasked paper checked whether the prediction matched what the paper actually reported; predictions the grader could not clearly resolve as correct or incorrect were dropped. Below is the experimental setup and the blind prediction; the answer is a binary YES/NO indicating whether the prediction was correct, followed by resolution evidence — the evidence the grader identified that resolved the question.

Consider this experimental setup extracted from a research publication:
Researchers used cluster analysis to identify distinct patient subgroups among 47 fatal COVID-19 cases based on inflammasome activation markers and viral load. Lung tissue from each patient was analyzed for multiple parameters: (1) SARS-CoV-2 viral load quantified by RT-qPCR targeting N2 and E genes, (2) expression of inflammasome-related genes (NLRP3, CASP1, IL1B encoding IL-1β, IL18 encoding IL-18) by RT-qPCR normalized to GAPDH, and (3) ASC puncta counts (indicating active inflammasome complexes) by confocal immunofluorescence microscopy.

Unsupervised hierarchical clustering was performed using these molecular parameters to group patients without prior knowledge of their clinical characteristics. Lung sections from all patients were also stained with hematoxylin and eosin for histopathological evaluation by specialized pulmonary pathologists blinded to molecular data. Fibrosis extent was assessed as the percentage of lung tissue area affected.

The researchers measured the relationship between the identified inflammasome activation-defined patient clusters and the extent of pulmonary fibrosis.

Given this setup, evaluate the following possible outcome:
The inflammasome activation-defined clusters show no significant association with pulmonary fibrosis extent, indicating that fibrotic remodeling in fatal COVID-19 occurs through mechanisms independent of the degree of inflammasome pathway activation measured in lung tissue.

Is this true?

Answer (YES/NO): NO